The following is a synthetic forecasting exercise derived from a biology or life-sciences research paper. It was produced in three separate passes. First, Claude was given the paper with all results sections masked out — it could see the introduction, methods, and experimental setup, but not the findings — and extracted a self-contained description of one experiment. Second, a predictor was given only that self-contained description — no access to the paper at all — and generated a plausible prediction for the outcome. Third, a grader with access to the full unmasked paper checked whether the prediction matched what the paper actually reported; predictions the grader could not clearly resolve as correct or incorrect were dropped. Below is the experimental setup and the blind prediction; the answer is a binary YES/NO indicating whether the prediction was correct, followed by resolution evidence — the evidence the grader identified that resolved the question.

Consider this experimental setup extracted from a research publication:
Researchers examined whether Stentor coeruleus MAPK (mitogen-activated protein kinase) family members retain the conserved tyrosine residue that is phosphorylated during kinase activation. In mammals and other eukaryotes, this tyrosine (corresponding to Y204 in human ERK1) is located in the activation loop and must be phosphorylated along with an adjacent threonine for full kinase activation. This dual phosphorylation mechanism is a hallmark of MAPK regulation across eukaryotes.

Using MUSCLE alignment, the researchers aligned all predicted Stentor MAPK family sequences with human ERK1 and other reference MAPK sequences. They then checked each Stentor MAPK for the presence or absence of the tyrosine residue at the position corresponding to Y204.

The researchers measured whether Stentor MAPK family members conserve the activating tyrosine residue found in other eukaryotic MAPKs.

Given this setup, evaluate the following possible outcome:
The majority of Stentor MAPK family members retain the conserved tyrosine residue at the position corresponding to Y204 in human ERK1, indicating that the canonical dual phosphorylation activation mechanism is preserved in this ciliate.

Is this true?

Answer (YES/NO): YES